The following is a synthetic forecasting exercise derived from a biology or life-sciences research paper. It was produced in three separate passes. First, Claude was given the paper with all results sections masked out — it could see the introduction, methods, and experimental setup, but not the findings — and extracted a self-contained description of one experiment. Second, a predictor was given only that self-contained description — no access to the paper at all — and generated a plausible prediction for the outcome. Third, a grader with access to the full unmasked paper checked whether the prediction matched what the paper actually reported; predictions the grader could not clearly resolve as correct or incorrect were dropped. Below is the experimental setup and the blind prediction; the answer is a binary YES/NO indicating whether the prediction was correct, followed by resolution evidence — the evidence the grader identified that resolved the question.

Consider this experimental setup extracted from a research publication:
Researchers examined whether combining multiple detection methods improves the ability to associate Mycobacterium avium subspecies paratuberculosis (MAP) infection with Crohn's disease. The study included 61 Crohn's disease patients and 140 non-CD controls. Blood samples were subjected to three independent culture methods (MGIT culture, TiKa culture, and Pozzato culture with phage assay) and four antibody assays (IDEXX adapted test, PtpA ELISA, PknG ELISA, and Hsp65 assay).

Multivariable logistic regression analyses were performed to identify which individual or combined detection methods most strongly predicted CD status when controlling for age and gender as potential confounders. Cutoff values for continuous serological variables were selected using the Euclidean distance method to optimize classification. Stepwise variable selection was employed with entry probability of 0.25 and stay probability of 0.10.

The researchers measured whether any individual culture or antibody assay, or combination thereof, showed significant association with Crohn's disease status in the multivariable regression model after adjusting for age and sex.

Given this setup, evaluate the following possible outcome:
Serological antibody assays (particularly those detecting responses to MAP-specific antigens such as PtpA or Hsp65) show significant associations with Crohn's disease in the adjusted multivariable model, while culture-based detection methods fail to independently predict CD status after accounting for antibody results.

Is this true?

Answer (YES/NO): NO